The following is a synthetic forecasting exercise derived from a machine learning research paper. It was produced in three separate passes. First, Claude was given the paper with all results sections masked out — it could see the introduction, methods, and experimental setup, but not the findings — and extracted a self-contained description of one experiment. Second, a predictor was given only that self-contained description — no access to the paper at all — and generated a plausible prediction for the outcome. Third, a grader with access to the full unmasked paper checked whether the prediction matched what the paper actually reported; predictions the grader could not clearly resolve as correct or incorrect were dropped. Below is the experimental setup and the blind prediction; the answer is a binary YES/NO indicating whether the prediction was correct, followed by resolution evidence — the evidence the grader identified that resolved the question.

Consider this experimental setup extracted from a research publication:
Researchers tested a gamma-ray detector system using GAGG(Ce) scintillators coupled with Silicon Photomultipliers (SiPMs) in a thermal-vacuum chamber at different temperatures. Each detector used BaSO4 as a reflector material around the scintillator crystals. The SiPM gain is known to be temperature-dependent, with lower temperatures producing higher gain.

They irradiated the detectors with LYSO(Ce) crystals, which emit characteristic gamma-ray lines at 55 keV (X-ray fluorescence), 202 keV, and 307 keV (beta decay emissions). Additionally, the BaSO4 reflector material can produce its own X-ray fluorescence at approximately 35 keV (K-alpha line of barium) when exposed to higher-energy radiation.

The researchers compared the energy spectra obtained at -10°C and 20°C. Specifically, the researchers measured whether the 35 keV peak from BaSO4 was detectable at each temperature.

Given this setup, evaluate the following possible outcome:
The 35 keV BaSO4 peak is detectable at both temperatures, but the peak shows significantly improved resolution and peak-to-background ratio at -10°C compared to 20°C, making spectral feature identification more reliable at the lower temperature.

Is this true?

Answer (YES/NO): NO